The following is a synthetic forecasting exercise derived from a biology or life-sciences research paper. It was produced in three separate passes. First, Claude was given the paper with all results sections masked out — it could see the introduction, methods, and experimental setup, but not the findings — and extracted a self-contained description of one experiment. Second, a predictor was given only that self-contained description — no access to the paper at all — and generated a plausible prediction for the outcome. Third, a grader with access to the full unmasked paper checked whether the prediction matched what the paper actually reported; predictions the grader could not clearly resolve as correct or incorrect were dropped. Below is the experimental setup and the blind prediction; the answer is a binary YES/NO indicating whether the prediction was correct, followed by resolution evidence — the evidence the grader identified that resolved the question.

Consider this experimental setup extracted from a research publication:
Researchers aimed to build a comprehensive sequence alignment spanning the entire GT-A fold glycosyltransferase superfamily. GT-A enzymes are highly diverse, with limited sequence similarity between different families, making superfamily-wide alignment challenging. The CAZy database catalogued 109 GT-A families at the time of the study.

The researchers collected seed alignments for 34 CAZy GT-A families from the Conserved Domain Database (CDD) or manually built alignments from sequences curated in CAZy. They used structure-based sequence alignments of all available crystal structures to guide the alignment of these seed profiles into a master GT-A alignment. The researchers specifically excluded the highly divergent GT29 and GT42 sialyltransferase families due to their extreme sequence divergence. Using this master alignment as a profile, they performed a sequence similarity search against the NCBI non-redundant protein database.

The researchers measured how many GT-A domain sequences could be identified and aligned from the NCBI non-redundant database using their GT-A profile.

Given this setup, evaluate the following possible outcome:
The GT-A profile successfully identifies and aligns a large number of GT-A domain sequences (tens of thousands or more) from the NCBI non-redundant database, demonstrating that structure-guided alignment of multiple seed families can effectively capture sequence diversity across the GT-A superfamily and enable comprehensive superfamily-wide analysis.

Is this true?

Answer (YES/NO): YES